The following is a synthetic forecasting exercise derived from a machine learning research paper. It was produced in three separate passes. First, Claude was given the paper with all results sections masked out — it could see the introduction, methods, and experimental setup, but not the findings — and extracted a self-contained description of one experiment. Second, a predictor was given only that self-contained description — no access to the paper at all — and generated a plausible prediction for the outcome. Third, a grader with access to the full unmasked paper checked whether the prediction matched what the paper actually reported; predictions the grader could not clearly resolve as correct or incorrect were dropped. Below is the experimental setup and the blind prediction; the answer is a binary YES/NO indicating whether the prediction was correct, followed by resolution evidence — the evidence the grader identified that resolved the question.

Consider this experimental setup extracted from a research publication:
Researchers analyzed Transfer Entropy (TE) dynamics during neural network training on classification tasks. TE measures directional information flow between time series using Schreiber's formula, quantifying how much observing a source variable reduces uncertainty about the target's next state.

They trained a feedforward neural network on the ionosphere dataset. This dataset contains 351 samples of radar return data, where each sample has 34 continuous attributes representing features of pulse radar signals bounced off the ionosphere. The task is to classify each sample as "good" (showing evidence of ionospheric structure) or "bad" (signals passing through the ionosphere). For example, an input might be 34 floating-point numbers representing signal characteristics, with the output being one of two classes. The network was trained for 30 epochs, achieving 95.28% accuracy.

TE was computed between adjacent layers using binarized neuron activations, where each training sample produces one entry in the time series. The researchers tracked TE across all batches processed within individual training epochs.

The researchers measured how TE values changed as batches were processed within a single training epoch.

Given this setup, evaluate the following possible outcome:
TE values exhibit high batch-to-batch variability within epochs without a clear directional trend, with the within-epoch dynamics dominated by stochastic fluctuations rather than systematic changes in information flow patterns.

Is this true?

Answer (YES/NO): NO